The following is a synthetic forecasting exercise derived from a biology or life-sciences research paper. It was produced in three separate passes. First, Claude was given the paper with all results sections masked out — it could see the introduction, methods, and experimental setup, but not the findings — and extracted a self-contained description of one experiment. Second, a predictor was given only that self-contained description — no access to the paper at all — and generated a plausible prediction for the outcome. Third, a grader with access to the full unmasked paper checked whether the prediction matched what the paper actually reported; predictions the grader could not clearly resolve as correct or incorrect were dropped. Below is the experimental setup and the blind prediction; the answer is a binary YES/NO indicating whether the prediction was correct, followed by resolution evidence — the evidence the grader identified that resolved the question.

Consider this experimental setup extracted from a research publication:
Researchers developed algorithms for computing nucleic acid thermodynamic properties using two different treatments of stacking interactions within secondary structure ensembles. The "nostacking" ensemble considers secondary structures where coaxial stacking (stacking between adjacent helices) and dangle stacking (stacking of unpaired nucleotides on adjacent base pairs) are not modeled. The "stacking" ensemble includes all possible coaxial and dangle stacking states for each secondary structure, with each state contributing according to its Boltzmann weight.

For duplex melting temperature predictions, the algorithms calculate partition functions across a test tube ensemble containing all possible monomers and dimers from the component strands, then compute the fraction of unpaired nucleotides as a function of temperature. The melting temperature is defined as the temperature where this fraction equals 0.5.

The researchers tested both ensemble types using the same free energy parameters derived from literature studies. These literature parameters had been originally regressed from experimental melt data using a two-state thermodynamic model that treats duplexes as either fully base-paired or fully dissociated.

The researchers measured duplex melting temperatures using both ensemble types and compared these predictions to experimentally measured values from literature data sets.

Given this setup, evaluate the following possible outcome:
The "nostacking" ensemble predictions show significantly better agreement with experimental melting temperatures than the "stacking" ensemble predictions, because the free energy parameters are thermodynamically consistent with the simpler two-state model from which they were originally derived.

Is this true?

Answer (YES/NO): YES